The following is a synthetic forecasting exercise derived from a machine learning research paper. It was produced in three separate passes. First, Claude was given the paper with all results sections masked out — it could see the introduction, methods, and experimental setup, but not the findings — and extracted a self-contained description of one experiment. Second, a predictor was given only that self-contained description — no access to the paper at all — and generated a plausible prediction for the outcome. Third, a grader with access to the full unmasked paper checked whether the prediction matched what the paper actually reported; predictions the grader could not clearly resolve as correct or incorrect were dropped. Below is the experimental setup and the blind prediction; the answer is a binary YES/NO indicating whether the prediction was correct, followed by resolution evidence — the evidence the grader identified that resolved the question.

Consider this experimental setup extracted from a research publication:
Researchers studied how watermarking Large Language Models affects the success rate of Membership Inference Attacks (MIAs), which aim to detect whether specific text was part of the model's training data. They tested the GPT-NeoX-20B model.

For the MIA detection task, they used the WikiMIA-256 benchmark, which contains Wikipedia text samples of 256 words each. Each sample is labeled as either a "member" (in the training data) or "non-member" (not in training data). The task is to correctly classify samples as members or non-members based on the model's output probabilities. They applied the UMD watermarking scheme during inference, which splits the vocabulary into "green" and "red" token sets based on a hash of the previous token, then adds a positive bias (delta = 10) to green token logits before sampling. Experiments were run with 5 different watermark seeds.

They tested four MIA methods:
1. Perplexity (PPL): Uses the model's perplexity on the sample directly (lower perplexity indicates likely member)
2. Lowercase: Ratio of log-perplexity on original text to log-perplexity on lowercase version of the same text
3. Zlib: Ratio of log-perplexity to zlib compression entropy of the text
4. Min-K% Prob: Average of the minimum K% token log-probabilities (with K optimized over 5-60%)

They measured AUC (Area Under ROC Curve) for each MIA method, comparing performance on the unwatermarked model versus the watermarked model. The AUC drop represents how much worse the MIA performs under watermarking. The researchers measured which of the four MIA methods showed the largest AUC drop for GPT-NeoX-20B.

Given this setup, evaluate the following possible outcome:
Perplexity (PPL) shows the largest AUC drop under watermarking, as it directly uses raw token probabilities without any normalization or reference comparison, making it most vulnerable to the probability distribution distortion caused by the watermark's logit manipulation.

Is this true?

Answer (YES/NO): NO